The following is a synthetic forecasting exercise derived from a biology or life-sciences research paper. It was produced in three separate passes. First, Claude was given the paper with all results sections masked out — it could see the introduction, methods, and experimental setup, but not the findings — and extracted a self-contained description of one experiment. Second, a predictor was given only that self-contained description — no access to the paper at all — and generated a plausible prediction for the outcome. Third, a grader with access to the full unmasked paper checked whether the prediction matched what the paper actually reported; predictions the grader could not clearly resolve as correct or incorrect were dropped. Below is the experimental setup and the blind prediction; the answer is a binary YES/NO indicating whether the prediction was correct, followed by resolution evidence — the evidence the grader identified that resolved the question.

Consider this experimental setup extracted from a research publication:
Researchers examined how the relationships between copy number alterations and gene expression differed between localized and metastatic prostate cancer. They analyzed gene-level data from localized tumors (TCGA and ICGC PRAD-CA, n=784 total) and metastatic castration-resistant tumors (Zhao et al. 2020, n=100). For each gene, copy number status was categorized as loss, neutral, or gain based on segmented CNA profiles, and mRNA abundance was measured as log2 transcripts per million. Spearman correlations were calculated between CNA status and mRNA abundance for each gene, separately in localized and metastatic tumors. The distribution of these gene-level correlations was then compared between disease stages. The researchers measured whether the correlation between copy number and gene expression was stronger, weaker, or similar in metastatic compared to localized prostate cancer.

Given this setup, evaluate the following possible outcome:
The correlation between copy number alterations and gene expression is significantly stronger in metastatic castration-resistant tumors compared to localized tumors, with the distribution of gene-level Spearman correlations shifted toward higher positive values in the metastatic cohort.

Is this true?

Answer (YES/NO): NO